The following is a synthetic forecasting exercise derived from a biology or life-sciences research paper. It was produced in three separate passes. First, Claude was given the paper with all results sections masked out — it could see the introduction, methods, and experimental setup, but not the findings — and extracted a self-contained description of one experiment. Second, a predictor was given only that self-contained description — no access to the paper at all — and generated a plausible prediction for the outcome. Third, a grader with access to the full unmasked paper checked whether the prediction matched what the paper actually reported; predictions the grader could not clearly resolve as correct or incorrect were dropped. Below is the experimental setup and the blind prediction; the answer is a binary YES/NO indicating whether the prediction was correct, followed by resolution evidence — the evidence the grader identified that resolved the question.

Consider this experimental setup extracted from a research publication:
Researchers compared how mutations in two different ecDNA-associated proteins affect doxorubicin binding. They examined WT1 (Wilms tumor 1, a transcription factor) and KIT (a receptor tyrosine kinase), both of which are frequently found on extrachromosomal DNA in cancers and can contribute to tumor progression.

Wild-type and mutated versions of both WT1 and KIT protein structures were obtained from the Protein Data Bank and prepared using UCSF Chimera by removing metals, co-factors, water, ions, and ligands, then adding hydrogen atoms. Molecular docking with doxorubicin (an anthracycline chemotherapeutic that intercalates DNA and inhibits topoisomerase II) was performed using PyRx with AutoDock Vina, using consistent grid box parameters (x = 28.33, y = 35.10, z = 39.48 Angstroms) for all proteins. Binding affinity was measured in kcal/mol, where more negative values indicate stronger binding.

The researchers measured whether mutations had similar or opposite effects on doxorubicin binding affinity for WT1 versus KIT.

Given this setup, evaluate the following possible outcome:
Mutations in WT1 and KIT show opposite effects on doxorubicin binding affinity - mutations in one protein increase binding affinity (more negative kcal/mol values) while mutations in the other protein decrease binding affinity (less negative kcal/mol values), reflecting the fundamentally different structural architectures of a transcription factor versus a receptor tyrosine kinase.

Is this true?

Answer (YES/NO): YES